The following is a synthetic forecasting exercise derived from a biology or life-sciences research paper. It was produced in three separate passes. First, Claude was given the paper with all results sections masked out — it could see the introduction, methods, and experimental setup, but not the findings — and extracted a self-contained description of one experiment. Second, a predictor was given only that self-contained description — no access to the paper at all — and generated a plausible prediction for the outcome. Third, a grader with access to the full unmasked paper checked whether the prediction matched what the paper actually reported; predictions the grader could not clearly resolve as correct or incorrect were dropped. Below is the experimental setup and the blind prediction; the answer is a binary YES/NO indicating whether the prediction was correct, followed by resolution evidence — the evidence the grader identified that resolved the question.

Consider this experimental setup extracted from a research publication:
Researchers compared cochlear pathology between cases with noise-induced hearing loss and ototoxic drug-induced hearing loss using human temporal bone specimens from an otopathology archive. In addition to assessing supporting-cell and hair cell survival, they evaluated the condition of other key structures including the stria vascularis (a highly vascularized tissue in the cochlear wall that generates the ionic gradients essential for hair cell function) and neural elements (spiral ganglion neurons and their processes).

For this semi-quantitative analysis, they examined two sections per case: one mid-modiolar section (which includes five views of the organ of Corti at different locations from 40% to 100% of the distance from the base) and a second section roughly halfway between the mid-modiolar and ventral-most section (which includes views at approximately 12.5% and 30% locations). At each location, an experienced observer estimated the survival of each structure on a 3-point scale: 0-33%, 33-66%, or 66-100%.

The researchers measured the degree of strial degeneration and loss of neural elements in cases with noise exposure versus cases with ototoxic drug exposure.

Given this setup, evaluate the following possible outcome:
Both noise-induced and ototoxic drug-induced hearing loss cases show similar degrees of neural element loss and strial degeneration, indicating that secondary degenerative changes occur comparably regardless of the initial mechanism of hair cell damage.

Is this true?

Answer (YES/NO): NO